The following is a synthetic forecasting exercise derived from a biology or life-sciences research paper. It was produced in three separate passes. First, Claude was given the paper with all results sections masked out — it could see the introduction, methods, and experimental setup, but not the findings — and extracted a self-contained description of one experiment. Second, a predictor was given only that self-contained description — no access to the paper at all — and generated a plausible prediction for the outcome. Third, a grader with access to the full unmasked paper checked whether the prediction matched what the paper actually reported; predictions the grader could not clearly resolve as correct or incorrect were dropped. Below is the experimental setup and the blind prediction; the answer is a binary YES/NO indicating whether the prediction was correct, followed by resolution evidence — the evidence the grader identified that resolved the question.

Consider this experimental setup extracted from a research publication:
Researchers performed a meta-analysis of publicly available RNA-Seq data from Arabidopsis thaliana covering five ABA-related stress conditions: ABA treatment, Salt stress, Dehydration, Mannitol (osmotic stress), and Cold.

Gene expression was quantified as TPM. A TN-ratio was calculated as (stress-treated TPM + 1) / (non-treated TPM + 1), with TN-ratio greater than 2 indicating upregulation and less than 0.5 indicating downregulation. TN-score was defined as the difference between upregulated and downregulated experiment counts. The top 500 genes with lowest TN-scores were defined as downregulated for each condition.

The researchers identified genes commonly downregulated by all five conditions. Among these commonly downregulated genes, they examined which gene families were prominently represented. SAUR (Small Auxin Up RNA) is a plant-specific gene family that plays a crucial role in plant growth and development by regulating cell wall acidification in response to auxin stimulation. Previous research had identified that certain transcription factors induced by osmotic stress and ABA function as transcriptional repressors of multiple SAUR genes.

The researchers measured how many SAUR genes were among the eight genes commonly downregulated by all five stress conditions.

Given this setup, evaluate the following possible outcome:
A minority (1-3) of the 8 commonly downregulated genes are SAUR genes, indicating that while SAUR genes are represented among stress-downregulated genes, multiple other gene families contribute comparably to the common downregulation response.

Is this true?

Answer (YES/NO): NO